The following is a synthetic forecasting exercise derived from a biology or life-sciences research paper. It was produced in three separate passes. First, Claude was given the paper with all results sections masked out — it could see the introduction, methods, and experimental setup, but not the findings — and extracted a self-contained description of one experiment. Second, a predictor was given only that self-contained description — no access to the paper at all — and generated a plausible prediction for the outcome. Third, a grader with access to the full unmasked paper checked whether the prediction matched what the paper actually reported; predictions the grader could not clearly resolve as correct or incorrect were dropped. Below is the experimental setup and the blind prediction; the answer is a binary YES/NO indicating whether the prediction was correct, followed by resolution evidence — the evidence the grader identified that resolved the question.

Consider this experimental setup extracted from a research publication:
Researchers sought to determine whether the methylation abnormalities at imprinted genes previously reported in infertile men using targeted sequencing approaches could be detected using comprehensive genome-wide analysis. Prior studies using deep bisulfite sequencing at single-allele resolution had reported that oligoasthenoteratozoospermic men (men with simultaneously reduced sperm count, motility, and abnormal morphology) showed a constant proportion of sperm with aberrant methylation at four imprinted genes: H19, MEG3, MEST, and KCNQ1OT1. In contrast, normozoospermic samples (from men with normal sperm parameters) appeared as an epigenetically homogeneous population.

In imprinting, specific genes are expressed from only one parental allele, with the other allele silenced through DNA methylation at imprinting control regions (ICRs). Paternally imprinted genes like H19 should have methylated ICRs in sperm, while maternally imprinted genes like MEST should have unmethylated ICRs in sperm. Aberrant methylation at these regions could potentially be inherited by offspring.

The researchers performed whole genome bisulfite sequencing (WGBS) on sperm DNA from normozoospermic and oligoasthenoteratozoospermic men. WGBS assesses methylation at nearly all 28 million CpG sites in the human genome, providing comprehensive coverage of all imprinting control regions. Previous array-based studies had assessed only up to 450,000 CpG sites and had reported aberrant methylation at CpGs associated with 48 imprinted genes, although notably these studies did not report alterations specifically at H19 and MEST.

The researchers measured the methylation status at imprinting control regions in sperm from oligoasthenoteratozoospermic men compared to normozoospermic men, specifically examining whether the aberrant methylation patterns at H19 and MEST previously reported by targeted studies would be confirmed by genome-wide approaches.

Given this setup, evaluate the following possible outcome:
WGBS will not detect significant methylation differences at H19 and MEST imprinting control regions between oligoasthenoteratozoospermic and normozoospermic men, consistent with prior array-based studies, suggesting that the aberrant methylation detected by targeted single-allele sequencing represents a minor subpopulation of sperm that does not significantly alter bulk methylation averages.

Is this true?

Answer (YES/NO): NO